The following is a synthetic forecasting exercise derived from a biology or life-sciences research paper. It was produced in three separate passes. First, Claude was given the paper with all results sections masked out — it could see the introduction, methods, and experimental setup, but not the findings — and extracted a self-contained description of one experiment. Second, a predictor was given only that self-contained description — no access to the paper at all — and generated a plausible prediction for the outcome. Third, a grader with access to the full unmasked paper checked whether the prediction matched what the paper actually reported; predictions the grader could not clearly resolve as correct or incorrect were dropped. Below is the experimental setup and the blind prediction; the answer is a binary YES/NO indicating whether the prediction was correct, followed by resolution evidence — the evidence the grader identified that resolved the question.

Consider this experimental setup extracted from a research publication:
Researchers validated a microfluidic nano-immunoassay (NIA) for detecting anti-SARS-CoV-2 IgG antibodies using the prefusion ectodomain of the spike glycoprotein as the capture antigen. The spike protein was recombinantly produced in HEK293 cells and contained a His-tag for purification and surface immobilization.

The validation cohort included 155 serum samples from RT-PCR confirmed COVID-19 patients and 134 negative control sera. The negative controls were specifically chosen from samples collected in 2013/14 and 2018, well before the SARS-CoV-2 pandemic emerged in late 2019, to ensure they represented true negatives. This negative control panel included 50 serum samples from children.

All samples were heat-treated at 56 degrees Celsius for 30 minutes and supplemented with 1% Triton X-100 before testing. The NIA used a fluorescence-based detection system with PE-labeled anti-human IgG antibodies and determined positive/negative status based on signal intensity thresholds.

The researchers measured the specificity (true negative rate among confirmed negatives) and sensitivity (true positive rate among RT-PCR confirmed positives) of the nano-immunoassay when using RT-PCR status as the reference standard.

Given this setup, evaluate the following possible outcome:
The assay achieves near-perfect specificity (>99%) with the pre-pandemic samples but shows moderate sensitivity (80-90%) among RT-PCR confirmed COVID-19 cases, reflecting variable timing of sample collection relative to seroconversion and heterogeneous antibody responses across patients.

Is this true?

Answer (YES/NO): NO